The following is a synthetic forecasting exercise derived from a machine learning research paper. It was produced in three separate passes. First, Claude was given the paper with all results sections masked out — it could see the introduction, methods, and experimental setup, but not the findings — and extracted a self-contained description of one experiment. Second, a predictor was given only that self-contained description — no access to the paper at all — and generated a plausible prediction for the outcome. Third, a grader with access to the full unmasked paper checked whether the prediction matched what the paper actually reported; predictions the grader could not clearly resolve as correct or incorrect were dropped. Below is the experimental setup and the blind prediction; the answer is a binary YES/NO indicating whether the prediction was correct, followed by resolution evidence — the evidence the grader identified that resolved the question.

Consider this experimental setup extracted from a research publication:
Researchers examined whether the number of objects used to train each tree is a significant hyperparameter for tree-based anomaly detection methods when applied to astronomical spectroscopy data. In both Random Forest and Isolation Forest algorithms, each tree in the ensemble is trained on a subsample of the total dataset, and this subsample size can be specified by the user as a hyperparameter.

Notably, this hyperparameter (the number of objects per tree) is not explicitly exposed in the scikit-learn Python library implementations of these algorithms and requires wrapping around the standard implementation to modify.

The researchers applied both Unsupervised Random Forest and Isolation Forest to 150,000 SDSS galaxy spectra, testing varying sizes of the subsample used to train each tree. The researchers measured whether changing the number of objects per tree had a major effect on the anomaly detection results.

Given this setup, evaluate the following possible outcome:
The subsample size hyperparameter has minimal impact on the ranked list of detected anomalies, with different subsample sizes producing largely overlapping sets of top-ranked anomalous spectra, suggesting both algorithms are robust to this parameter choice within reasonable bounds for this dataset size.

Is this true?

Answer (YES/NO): NO